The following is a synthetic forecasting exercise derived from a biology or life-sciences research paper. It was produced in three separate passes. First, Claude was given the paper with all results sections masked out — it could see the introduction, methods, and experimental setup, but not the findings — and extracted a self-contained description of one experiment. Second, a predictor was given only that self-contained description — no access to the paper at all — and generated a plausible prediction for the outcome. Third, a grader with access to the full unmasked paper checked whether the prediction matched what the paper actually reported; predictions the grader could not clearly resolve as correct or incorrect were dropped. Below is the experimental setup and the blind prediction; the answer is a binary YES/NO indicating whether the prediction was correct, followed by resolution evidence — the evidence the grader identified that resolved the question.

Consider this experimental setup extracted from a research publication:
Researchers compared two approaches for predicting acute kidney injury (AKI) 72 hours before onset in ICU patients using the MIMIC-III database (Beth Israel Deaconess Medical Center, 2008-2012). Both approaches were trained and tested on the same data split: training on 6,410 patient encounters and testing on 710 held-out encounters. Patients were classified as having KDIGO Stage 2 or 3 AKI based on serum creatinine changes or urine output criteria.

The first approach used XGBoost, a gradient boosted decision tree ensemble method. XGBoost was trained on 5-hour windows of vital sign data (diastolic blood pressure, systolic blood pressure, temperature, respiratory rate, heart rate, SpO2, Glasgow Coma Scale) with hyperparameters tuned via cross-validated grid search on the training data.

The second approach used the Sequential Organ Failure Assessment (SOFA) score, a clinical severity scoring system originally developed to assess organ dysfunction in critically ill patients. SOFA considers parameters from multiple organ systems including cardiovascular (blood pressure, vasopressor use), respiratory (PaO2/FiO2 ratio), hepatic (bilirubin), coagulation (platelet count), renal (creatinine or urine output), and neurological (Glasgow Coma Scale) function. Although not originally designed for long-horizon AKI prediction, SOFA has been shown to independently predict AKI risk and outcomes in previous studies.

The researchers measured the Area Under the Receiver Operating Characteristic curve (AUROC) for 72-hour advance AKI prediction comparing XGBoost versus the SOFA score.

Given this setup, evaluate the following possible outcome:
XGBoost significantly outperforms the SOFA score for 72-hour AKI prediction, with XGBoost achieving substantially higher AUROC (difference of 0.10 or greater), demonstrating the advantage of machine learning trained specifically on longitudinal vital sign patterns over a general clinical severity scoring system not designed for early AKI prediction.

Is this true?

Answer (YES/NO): NO